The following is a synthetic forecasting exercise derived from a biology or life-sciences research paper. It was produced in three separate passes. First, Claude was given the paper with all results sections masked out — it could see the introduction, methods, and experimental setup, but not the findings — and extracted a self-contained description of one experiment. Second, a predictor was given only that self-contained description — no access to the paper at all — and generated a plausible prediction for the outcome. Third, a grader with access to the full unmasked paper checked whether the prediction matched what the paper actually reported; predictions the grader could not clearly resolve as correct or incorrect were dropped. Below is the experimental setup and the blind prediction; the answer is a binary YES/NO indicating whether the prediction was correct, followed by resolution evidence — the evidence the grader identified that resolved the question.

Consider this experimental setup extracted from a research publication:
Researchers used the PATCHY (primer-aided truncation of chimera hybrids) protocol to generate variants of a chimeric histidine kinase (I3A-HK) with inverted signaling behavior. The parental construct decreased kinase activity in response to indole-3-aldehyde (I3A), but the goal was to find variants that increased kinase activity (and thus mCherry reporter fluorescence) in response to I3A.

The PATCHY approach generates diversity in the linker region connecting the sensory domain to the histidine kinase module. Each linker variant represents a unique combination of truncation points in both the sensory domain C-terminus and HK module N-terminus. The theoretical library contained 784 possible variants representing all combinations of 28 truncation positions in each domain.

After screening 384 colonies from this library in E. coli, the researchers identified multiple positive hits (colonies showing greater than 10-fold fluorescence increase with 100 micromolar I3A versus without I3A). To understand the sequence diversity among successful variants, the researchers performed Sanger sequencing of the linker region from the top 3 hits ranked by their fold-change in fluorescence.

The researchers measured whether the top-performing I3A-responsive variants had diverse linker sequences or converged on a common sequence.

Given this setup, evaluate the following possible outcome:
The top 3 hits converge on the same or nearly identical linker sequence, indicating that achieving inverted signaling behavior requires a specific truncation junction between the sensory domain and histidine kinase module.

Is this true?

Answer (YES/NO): YES